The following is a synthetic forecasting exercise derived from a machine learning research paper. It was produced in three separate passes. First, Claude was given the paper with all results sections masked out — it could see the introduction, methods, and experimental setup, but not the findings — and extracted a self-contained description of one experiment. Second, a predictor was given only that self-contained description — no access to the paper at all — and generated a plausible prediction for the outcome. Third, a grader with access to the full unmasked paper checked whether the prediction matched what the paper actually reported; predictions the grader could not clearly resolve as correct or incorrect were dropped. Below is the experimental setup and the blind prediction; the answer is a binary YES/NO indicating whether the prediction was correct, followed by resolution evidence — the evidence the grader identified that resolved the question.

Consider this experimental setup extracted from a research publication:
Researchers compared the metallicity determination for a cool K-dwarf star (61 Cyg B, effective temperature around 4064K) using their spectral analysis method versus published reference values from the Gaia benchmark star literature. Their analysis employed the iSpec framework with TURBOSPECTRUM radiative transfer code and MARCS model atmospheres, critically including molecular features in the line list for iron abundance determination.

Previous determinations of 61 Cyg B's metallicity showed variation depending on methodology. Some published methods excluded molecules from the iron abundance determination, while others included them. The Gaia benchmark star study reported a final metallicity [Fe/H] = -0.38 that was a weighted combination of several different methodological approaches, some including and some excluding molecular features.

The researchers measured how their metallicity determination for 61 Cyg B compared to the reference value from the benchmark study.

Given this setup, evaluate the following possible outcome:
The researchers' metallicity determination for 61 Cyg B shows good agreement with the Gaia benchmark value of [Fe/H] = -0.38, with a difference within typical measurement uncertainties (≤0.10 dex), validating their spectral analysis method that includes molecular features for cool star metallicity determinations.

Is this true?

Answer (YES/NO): NO